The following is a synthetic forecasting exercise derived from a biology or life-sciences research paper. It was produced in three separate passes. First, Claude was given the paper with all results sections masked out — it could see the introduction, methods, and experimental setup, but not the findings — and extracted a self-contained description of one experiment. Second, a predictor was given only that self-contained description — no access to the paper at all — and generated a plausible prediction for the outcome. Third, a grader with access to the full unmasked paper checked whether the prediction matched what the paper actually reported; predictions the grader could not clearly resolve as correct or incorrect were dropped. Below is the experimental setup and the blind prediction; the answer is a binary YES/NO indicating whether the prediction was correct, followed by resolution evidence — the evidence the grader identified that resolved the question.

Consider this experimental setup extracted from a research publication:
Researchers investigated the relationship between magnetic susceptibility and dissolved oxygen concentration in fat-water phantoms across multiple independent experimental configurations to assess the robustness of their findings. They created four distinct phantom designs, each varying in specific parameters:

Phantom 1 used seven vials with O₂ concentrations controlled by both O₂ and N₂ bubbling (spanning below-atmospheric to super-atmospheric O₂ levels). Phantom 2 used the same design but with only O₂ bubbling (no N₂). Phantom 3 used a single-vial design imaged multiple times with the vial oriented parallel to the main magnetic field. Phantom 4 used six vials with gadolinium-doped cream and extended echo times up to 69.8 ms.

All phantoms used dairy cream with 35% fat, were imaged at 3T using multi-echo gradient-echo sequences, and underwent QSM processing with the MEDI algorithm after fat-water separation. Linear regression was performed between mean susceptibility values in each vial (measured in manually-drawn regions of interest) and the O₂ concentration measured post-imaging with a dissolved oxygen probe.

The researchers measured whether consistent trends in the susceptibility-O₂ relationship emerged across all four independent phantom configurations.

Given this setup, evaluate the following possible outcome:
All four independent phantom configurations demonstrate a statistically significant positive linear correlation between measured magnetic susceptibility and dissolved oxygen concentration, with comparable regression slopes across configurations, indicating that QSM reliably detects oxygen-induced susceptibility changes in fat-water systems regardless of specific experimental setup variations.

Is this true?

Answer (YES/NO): NO